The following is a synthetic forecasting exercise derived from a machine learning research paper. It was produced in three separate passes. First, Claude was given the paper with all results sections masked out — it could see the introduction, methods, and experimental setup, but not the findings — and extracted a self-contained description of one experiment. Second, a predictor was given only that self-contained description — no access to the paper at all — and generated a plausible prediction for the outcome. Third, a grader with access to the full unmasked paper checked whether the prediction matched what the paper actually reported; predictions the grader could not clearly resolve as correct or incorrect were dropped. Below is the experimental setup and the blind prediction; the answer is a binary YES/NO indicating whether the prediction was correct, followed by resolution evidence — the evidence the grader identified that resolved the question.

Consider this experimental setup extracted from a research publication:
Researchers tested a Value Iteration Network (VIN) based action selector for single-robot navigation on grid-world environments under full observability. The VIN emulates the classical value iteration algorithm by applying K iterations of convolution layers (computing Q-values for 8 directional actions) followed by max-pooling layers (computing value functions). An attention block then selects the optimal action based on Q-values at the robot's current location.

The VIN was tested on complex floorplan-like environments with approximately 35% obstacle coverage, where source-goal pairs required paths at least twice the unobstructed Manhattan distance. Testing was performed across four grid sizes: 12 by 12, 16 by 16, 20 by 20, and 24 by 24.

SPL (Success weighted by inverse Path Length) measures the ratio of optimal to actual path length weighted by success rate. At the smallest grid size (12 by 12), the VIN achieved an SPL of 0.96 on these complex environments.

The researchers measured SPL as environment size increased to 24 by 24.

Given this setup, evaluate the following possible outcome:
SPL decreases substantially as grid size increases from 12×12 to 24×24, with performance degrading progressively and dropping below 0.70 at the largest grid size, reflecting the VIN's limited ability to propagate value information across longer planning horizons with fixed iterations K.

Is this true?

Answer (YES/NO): YES